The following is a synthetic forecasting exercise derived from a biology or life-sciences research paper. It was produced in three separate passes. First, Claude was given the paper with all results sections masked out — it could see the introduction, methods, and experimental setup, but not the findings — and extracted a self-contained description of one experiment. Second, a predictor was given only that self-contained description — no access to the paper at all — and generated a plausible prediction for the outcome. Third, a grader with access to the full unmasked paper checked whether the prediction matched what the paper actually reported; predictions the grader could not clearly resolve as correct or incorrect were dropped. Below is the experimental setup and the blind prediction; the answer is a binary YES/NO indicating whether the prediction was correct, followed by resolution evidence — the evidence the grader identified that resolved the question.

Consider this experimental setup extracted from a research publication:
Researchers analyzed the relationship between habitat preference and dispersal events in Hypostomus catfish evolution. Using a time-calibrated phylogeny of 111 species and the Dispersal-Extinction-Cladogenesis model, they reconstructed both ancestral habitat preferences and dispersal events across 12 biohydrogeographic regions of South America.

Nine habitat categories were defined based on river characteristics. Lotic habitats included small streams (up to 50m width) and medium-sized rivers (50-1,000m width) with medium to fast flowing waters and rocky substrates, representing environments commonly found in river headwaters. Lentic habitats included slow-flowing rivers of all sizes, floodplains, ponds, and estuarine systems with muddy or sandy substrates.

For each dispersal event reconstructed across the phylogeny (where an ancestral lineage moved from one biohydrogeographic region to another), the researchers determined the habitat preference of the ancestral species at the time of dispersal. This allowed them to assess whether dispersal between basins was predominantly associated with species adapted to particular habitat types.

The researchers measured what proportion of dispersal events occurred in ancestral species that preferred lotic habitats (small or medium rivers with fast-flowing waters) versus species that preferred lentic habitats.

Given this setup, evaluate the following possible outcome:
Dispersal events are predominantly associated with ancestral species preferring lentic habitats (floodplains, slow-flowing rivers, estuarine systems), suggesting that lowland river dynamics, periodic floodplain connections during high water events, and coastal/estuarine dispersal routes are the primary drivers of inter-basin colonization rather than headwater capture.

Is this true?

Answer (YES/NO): NO